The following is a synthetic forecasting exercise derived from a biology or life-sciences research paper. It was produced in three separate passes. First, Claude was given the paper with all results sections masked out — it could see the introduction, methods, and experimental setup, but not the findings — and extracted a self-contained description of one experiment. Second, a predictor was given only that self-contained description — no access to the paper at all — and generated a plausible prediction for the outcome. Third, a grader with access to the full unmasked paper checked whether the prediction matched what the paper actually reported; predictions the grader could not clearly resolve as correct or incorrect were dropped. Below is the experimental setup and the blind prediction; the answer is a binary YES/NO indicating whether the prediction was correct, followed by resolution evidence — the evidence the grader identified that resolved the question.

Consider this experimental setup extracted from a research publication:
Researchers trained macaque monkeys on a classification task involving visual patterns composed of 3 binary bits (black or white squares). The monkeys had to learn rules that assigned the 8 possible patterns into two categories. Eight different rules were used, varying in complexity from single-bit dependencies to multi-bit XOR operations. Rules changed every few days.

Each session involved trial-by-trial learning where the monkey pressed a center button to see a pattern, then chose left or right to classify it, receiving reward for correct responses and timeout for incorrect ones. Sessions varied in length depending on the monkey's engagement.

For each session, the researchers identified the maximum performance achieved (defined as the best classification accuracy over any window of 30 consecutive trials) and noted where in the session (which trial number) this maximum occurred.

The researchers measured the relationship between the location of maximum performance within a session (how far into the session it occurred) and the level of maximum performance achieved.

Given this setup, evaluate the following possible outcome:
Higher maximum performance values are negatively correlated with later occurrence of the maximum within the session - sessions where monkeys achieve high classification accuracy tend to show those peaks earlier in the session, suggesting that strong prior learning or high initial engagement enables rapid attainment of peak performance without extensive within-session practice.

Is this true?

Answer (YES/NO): NO